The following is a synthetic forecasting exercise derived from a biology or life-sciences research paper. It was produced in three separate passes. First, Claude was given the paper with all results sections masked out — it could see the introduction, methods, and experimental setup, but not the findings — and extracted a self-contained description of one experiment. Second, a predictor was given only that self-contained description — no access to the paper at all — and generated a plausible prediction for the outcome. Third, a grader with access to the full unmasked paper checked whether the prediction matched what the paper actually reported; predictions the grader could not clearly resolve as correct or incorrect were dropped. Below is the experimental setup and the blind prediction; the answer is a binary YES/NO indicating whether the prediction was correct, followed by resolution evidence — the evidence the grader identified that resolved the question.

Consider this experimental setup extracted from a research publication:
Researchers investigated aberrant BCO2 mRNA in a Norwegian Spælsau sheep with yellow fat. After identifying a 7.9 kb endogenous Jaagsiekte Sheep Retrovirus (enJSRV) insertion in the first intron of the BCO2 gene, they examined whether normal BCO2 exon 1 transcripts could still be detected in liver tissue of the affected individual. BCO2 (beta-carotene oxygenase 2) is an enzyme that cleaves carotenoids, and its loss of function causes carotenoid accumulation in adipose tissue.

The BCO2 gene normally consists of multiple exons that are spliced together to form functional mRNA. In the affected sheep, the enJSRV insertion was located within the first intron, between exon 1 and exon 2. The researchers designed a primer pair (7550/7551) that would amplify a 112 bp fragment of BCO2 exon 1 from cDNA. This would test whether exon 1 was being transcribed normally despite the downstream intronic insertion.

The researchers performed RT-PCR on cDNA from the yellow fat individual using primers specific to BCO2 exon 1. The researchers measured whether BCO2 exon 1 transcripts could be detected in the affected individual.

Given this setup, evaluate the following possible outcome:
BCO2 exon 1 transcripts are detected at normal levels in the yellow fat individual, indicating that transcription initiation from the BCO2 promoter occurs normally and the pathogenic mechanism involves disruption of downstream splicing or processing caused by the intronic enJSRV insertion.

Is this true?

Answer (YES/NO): NO